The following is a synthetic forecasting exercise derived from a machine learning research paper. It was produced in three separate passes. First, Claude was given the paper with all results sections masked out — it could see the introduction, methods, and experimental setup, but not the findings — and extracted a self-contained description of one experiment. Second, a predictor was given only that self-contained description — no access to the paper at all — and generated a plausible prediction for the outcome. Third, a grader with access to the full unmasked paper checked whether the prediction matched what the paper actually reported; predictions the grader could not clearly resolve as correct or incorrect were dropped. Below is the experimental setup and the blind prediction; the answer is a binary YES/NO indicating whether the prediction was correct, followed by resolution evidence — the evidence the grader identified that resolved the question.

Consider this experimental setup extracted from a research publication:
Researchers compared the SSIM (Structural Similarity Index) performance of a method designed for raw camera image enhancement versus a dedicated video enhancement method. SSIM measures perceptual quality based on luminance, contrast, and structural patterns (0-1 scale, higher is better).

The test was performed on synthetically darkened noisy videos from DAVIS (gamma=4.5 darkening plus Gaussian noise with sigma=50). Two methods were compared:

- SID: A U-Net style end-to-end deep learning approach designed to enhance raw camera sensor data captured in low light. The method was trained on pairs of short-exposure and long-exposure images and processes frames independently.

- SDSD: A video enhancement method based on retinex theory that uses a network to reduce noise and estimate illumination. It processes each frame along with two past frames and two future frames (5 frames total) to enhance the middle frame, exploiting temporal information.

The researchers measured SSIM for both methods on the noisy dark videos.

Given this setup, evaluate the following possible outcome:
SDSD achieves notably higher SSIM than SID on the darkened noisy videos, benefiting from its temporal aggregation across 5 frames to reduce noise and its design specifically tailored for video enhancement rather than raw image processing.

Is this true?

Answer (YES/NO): NO